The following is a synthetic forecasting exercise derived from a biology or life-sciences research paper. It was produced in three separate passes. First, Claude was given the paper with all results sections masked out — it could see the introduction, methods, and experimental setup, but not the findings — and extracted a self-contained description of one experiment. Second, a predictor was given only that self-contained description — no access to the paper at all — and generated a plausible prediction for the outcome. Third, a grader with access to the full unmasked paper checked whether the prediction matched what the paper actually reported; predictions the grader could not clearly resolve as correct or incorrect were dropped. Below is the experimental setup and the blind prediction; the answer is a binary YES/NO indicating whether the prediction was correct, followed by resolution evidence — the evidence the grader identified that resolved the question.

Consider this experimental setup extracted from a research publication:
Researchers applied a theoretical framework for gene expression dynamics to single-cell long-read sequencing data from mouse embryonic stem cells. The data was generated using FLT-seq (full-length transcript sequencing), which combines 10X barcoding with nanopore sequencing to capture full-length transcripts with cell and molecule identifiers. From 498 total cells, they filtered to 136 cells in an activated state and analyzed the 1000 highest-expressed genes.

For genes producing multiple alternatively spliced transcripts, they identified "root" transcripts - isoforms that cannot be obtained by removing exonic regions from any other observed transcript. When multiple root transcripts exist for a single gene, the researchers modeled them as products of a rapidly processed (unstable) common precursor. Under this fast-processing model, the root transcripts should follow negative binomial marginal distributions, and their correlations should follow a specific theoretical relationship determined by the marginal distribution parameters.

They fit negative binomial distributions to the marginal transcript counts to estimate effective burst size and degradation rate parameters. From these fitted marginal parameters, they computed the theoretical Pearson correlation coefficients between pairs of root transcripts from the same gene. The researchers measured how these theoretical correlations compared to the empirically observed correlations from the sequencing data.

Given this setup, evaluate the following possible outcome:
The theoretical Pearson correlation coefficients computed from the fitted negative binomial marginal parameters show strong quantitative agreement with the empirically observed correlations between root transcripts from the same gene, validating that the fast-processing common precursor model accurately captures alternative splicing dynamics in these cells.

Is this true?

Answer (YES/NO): NO